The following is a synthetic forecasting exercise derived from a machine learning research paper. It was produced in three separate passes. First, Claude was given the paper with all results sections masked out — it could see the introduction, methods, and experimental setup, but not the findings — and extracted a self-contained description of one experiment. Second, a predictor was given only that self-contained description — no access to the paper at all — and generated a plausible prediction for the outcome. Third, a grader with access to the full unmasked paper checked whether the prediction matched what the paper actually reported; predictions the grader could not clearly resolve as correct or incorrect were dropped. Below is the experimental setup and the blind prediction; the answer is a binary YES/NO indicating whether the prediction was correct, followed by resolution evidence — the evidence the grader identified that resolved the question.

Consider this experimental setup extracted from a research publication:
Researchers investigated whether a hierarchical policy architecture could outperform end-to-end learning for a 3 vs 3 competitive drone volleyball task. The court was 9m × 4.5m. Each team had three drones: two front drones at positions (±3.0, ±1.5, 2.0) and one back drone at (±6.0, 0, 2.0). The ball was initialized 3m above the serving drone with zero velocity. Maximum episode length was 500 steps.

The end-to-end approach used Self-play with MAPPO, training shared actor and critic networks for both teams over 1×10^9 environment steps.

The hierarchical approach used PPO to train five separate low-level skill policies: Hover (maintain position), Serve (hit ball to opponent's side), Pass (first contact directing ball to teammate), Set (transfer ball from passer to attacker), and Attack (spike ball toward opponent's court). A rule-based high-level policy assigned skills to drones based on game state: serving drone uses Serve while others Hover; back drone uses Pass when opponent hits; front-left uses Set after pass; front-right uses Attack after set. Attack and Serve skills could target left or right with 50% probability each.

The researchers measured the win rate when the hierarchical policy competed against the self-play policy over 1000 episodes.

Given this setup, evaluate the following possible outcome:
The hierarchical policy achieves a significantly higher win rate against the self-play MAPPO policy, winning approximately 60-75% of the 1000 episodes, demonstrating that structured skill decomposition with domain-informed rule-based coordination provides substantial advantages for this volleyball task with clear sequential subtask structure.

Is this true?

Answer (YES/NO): NO